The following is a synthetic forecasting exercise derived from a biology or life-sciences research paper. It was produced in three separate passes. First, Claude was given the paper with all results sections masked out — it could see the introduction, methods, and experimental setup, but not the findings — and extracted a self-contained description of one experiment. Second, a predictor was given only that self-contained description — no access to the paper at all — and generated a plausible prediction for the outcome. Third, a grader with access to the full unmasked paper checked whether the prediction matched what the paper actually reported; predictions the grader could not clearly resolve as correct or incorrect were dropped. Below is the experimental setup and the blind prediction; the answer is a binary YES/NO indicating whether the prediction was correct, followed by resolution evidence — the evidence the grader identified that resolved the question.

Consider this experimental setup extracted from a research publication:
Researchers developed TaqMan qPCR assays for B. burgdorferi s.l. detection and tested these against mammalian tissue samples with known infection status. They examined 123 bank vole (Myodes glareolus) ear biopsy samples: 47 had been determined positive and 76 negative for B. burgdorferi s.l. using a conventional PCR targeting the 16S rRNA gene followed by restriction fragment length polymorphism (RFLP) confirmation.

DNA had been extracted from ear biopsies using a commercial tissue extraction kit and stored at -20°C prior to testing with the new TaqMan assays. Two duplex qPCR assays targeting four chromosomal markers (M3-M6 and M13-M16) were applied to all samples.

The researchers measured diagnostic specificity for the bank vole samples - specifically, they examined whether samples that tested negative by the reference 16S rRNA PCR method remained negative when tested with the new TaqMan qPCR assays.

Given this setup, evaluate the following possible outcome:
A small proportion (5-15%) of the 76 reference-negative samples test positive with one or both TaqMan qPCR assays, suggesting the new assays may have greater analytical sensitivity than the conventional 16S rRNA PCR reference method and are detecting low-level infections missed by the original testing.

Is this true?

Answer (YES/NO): NO